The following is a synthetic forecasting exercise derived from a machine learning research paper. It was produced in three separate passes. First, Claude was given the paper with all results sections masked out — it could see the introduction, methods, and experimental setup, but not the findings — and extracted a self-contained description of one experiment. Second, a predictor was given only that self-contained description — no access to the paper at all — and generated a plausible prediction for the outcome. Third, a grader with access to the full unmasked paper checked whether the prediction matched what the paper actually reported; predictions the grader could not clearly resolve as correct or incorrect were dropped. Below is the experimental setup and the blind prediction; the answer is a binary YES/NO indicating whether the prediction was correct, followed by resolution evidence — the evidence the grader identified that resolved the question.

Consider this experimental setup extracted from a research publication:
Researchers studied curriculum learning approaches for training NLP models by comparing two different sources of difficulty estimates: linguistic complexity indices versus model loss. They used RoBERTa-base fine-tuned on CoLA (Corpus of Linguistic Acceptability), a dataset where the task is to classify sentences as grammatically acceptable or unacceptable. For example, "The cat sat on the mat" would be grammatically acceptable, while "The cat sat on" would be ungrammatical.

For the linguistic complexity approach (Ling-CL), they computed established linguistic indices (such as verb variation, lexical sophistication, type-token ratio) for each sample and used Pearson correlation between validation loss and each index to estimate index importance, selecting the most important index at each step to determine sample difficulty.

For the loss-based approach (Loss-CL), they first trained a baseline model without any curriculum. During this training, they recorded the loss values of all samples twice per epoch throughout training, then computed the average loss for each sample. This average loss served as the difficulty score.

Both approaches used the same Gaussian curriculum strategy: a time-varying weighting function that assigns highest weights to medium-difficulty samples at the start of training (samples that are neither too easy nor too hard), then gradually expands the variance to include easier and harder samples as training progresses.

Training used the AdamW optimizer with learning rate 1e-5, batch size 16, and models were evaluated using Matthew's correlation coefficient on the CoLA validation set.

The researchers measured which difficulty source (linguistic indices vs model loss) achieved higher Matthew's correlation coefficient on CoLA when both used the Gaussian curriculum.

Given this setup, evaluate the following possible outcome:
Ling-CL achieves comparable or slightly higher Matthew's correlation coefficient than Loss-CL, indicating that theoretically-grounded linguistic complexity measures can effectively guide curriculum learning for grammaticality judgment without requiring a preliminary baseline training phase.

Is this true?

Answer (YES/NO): NO